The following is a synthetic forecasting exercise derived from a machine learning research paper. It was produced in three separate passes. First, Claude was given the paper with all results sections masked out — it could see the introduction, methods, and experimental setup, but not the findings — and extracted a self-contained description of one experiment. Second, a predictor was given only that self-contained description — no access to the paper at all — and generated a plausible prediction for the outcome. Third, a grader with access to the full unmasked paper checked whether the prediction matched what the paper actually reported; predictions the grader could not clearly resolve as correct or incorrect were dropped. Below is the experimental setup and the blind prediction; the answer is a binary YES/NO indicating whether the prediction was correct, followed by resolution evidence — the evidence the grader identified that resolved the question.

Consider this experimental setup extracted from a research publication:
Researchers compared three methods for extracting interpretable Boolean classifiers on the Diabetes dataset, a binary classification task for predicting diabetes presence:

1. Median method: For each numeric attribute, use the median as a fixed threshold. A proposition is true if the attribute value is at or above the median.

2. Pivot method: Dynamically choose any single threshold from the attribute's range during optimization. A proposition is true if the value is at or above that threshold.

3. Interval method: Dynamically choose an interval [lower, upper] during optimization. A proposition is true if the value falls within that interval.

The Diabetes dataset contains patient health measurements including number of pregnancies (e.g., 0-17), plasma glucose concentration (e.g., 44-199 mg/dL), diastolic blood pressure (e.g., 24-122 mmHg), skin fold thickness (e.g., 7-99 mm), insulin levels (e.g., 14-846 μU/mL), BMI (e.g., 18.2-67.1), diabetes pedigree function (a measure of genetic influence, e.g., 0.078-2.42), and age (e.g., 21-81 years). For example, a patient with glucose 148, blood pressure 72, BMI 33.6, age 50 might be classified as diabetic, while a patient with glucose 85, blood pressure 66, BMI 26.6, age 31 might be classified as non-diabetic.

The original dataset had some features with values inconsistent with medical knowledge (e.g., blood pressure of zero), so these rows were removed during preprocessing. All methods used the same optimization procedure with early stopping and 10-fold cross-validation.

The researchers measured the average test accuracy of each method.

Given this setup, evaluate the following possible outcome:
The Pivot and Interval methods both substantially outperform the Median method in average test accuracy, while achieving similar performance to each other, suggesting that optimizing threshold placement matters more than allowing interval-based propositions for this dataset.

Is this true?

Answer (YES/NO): NO